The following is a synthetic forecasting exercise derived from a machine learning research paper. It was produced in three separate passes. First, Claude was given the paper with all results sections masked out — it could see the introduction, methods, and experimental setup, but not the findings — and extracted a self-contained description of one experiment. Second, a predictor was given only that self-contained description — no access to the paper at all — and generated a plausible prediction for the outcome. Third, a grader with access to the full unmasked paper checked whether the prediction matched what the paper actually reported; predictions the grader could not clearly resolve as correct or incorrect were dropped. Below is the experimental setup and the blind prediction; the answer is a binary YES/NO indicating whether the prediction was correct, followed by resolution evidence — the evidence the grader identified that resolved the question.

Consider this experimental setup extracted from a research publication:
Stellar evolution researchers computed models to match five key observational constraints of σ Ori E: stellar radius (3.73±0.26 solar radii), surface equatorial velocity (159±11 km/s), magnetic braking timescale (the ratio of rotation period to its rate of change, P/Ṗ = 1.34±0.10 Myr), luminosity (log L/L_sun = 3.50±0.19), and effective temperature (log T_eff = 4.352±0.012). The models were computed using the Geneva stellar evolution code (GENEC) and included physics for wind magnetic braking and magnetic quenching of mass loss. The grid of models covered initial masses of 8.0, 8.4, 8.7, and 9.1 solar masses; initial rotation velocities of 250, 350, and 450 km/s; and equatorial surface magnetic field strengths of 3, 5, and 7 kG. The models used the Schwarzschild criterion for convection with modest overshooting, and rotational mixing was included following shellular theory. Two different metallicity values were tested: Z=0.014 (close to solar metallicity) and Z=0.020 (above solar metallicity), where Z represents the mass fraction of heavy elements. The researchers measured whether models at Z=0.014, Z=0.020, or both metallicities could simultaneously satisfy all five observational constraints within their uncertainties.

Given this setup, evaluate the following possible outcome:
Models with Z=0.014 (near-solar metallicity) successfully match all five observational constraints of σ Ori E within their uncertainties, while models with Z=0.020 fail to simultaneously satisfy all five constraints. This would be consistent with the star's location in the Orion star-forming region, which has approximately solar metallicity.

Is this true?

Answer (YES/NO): NO